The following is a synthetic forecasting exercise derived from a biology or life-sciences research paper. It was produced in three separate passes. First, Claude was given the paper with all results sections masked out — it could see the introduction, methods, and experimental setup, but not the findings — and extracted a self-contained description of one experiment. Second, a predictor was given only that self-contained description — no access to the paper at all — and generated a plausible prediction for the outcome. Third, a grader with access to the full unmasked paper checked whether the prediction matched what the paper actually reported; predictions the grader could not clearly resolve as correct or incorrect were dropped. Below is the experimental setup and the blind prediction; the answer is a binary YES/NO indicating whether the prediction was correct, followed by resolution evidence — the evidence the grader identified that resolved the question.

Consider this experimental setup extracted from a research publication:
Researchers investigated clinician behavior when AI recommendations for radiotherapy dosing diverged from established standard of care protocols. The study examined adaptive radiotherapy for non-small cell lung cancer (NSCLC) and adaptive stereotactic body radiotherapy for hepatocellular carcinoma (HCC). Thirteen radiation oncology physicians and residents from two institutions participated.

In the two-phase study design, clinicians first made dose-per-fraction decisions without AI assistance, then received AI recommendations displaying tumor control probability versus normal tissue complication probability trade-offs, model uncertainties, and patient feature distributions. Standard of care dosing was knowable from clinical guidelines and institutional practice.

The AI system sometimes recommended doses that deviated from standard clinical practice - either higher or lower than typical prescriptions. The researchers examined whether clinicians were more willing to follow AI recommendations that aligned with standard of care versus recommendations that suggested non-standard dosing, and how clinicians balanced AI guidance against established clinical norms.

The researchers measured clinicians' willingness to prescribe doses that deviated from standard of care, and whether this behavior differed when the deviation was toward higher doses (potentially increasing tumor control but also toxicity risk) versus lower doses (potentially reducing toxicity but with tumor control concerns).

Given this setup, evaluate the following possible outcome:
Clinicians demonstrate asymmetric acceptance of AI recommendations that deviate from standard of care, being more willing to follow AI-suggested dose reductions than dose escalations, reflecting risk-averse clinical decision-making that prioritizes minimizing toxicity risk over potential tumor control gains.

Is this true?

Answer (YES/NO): NO